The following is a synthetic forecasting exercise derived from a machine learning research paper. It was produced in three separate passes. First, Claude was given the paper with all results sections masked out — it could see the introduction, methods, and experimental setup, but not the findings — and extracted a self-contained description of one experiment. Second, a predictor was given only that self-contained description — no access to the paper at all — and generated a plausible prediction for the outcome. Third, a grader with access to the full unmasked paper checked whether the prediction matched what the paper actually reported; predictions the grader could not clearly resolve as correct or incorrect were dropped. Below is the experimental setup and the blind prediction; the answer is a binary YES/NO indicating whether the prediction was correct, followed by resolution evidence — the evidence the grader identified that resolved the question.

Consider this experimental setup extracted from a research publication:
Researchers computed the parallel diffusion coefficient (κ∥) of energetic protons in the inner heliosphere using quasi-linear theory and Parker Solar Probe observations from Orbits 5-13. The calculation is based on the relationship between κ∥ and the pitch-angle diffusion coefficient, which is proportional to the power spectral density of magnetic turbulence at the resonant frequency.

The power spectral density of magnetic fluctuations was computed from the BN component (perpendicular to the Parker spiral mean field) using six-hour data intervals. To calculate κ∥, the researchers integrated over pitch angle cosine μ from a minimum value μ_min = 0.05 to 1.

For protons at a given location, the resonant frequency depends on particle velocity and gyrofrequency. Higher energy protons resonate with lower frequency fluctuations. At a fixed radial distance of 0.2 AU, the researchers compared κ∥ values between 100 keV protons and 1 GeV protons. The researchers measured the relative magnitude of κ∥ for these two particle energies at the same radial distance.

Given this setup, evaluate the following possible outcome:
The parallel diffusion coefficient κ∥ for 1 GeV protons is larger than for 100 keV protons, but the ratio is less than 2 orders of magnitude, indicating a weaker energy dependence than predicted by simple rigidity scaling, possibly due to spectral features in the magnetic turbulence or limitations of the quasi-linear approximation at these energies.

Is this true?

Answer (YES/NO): NO